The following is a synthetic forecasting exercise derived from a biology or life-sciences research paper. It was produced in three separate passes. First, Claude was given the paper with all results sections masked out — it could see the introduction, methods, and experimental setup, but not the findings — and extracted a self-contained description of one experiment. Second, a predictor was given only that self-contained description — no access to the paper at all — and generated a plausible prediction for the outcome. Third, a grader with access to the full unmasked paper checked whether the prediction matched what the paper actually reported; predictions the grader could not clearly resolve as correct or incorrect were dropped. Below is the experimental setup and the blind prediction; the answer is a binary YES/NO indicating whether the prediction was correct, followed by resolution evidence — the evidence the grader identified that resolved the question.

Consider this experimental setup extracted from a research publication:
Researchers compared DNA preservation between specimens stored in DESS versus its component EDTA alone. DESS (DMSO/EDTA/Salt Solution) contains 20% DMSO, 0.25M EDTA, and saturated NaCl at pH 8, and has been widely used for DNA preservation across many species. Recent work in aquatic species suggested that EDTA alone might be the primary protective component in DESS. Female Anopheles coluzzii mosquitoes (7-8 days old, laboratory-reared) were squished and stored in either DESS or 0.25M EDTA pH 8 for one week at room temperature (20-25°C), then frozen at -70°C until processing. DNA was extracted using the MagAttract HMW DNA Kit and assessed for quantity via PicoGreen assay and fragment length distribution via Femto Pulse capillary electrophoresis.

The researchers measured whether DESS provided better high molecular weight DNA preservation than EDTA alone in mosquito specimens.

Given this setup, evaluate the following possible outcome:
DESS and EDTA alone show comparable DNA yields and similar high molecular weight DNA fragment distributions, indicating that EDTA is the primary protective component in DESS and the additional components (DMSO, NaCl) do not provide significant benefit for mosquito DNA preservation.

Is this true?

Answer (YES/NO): YES